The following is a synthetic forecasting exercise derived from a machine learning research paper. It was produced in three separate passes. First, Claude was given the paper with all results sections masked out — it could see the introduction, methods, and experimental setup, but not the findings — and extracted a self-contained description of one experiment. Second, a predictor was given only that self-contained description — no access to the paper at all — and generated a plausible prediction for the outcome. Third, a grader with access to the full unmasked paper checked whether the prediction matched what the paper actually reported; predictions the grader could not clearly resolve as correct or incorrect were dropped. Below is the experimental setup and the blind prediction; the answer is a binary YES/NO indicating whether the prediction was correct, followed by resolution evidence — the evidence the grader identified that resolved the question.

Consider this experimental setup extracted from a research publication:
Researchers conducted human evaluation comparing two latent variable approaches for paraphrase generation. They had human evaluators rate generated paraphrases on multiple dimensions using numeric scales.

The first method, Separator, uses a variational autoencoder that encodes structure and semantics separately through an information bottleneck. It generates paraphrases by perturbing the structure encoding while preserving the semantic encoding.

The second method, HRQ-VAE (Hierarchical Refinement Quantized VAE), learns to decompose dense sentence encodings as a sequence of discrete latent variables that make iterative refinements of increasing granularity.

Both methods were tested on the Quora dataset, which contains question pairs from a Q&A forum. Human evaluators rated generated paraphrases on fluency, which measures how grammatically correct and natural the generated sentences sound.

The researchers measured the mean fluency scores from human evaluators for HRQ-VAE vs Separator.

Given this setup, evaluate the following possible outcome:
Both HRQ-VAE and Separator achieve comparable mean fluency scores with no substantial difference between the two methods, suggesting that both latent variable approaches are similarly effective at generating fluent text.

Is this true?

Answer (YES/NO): NO